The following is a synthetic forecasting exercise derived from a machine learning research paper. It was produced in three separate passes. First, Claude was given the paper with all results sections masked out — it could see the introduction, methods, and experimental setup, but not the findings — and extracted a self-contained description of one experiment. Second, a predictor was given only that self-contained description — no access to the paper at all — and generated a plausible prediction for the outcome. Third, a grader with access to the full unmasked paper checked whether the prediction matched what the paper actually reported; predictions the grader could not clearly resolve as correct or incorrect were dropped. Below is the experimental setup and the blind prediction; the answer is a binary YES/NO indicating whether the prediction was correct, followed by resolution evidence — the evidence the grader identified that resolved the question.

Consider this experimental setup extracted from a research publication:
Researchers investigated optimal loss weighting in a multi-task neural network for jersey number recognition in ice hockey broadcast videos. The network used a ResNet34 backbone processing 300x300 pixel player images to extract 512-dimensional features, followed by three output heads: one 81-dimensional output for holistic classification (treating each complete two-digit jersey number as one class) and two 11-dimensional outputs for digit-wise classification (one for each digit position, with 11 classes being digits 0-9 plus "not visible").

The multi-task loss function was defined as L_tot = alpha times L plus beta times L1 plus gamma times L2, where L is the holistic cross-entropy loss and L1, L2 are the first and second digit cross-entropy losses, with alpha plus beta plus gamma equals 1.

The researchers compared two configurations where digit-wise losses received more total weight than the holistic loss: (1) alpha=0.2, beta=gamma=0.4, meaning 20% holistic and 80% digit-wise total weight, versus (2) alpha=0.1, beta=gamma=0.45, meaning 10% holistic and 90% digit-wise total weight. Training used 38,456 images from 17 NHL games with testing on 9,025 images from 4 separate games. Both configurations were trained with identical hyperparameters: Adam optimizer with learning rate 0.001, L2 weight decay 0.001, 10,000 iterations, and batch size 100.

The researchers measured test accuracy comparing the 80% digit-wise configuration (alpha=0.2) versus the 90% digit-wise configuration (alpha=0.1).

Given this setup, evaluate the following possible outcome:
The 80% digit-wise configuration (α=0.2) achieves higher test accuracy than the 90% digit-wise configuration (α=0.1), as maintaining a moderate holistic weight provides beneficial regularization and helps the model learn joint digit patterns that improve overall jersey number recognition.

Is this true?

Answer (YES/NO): YES